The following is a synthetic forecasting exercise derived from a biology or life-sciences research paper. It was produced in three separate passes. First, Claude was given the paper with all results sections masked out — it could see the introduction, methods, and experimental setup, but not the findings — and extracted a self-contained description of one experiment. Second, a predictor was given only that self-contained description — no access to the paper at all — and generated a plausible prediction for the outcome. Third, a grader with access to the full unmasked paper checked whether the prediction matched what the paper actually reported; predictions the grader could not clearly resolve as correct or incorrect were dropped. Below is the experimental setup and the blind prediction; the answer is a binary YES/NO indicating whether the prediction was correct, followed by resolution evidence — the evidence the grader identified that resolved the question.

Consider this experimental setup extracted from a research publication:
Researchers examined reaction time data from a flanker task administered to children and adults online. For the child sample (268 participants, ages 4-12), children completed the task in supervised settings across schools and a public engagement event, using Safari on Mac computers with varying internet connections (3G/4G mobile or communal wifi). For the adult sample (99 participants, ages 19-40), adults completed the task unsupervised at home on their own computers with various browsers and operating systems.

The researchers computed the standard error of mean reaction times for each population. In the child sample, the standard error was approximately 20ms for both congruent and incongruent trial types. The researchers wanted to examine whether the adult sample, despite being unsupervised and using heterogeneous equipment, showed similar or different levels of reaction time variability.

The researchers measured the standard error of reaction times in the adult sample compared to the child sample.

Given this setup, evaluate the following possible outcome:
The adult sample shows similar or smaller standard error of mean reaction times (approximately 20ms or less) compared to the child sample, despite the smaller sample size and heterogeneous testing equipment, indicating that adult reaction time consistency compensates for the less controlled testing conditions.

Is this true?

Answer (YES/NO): YES